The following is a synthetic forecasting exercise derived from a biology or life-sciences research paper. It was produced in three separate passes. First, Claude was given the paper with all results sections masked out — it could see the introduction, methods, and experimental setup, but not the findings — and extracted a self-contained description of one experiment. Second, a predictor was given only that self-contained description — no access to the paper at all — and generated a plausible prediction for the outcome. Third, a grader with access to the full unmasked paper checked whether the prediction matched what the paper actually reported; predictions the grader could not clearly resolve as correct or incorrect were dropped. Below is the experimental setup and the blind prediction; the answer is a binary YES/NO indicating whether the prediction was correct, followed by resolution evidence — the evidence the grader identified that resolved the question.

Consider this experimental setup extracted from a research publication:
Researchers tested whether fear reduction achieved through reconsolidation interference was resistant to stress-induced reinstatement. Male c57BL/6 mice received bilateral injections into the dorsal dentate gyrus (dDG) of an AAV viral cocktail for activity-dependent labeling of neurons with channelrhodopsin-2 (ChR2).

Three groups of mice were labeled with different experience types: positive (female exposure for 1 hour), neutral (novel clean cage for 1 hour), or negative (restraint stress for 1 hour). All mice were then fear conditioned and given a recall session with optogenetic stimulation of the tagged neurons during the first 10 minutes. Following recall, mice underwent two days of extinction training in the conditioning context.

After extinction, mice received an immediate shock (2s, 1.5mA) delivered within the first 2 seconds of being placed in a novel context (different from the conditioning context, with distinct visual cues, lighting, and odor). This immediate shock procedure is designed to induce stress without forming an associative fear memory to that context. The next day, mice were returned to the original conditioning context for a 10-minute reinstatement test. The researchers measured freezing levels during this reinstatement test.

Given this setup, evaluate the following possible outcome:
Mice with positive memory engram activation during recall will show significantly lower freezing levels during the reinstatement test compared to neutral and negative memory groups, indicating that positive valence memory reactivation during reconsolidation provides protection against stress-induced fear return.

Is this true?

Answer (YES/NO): NO